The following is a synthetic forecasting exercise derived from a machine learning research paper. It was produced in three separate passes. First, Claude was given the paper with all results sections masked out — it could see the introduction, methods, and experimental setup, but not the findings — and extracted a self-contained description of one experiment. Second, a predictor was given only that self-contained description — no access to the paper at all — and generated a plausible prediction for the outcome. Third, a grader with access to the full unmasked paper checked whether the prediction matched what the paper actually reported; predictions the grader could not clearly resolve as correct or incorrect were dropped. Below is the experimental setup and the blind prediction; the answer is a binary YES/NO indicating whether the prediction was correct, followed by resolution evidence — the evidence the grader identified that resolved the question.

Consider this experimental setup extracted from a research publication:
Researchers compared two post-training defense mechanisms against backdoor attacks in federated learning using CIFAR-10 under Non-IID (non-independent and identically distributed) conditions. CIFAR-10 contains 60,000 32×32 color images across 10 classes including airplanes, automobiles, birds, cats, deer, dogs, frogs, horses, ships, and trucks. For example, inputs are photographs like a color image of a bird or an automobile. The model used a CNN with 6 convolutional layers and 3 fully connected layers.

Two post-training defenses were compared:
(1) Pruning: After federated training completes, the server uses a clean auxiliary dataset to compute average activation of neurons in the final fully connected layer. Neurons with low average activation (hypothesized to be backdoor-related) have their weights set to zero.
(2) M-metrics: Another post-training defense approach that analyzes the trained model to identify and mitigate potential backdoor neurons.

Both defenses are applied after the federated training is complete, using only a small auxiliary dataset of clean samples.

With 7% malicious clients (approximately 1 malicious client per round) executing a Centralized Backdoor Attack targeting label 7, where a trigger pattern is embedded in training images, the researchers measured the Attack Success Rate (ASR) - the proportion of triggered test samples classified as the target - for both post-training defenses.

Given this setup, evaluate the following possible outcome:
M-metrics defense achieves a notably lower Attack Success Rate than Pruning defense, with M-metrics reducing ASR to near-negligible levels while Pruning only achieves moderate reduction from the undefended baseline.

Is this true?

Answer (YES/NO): NO